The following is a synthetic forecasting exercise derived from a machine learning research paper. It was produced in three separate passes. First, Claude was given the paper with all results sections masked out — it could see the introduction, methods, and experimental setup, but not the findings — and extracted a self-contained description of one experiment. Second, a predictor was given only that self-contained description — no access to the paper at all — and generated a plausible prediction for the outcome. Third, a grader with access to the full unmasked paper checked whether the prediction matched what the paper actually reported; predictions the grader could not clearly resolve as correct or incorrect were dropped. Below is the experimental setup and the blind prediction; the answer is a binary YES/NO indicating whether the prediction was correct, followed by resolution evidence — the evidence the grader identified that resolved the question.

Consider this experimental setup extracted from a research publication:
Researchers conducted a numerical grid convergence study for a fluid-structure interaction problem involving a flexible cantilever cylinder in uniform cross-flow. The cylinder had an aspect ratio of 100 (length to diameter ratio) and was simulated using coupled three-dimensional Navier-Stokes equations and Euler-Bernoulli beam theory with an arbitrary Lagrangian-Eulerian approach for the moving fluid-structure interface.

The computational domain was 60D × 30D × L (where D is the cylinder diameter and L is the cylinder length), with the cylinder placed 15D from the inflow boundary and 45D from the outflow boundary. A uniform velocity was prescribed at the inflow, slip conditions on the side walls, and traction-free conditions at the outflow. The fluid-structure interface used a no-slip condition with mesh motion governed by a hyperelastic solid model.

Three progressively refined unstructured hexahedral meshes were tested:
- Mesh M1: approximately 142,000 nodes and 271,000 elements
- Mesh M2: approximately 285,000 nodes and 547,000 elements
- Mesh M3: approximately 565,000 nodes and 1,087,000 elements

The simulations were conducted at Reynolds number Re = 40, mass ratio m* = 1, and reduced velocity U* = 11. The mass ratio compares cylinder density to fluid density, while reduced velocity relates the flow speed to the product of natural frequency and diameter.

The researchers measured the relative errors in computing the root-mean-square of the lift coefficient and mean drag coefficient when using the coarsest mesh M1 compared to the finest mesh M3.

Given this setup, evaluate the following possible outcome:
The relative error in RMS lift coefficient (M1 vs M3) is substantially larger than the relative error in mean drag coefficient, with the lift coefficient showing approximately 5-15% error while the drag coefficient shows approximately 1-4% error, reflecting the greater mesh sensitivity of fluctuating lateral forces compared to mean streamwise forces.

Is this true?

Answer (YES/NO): NO